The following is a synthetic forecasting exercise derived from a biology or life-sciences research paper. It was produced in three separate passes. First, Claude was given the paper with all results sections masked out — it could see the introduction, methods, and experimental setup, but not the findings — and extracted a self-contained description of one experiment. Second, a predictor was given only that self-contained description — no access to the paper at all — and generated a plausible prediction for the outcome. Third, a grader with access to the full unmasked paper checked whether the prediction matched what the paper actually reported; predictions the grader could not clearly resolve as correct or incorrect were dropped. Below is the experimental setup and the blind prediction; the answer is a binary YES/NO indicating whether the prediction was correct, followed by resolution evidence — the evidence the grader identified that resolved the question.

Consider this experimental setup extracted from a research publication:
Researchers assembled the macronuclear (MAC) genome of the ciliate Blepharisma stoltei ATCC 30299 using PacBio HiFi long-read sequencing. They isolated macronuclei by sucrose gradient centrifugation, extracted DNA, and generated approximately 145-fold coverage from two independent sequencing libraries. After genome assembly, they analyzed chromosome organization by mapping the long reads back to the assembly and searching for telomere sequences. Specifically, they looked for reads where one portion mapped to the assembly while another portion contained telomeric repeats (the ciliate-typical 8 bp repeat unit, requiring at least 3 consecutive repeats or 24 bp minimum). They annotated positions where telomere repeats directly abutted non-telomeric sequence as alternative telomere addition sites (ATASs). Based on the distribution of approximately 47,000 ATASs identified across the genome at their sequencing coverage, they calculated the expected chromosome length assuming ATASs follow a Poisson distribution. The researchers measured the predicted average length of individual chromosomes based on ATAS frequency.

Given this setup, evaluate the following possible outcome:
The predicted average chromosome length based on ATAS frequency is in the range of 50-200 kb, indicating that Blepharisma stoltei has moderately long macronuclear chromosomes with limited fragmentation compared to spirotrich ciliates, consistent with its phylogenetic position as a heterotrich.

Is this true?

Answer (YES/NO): YES